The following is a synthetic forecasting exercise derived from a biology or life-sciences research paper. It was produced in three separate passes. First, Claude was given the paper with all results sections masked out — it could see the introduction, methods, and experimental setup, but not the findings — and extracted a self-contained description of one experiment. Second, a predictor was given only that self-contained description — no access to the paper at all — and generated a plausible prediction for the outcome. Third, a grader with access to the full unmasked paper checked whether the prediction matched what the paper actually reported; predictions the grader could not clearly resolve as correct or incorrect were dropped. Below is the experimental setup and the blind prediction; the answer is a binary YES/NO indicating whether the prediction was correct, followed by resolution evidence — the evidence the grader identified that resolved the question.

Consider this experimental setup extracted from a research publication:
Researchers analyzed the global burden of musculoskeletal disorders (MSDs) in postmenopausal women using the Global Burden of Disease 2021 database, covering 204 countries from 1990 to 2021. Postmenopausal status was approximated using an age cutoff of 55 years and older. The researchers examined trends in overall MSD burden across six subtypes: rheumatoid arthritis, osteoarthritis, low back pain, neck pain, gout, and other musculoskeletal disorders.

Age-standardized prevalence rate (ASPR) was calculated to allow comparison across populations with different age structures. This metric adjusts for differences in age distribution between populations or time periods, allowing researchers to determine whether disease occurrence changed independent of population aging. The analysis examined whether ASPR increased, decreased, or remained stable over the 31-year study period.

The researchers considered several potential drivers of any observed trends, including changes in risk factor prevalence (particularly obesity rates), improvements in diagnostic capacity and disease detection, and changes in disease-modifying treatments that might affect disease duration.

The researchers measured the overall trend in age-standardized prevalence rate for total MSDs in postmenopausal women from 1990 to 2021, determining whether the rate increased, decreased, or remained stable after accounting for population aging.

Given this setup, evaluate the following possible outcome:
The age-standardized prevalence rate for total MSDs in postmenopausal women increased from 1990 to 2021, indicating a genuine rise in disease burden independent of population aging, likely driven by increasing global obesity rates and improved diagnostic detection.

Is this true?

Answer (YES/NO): YES